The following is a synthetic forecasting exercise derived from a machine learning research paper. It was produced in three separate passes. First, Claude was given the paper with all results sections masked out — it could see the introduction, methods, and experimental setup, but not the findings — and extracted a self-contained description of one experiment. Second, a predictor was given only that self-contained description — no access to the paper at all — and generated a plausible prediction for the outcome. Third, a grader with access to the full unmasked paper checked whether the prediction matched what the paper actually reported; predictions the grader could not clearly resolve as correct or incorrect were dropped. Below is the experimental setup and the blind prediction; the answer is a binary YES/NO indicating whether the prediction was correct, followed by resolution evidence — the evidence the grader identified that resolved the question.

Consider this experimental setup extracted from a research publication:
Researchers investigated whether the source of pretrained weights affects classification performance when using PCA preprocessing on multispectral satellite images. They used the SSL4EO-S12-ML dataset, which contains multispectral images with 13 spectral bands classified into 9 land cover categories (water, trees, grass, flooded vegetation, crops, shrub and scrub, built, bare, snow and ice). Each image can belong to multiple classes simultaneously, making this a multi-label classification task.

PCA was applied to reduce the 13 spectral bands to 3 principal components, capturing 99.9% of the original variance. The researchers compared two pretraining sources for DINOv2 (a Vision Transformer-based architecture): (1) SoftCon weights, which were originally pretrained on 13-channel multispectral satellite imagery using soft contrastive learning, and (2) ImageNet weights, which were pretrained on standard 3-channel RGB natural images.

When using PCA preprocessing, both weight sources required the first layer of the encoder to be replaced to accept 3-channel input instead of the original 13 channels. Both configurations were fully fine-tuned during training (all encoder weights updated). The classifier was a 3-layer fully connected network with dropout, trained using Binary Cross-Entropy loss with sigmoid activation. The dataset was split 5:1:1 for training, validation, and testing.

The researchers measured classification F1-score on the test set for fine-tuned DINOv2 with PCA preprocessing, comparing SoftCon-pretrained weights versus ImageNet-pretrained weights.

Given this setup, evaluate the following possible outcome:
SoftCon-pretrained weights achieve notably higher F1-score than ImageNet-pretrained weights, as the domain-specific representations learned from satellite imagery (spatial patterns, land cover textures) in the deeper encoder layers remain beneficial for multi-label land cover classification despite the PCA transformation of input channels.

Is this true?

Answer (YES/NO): NO